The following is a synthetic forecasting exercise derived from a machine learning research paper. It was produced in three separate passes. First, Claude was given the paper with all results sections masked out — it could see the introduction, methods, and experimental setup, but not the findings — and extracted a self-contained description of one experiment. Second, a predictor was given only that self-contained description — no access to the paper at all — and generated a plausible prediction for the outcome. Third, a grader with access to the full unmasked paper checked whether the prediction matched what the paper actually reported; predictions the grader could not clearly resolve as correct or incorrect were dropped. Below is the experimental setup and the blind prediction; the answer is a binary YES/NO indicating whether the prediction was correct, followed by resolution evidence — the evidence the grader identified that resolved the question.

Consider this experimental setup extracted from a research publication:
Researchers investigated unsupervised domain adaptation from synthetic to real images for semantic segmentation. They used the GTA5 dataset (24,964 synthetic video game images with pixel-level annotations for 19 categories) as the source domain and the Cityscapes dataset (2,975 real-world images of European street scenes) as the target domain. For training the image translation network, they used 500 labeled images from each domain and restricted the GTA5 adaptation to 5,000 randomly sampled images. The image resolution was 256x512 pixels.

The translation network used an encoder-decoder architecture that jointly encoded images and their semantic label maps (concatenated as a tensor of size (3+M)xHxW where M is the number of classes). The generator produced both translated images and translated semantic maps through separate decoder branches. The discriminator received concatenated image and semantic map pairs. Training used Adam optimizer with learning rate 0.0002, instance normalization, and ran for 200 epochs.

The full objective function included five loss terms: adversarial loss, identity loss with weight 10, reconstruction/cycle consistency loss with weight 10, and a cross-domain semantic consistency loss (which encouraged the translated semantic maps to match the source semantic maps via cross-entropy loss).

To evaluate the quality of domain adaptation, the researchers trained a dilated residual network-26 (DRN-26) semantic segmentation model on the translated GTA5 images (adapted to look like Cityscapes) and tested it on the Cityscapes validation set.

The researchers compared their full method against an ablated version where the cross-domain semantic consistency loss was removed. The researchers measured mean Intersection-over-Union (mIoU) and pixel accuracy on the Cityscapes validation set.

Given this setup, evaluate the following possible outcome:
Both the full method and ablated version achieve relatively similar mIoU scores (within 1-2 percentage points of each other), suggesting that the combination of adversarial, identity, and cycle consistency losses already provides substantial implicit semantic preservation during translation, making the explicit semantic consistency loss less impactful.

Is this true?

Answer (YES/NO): NO